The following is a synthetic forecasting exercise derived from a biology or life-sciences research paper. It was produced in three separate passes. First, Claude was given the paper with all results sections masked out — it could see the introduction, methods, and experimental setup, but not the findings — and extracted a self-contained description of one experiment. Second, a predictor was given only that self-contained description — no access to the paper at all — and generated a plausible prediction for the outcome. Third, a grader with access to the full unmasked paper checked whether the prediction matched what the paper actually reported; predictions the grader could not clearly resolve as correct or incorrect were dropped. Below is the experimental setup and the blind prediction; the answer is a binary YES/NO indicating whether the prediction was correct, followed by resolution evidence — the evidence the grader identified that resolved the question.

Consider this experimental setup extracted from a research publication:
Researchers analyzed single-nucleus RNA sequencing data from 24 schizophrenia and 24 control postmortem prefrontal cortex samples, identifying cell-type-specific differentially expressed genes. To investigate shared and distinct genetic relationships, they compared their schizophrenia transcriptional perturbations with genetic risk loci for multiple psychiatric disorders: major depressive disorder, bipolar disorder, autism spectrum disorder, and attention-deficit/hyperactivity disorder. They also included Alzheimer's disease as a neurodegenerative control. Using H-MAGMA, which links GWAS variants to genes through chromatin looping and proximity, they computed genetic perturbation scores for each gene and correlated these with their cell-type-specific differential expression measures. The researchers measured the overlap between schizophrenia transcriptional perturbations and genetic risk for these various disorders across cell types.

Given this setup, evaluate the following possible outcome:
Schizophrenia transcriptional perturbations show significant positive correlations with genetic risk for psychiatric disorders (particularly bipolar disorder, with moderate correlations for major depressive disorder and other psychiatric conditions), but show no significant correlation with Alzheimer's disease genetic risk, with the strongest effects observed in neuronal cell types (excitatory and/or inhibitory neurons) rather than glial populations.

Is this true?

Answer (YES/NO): NO